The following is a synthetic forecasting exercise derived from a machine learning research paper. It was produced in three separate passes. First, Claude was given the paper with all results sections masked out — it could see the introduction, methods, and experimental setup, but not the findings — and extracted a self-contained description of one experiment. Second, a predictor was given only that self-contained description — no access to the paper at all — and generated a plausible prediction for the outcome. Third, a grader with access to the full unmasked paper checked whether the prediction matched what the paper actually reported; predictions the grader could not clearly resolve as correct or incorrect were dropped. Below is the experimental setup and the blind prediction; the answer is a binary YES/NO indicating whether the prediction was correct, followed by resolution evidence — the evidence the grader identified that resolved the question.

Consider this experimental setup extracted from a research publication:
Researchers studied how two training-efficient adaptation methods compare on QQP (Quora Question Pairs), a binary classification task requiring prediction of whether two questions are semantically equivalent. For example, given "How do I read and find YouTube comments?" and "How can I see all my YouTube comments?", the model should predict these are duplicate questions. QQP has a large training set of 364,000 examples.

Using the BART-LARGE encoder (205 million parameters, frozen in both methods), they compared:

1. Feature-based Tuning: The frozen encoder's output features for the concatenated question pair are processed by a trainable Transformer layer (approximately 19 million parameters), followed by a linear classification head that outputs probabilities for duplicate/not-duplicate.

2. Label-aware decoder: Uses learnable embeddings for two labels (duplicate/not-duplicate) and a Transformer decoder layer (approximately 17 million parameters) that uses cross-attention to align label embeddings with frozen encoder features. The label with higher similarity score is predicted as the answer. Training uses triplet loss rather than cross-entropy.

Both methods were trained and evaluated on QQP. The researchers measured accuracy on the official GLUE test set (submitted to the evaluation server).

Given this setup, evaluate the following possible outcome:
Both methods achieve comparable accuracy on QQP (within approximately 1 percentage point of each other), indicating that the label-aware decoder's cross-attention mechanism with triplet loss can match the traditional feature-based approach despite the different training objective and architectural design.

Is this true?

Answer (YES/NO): NO